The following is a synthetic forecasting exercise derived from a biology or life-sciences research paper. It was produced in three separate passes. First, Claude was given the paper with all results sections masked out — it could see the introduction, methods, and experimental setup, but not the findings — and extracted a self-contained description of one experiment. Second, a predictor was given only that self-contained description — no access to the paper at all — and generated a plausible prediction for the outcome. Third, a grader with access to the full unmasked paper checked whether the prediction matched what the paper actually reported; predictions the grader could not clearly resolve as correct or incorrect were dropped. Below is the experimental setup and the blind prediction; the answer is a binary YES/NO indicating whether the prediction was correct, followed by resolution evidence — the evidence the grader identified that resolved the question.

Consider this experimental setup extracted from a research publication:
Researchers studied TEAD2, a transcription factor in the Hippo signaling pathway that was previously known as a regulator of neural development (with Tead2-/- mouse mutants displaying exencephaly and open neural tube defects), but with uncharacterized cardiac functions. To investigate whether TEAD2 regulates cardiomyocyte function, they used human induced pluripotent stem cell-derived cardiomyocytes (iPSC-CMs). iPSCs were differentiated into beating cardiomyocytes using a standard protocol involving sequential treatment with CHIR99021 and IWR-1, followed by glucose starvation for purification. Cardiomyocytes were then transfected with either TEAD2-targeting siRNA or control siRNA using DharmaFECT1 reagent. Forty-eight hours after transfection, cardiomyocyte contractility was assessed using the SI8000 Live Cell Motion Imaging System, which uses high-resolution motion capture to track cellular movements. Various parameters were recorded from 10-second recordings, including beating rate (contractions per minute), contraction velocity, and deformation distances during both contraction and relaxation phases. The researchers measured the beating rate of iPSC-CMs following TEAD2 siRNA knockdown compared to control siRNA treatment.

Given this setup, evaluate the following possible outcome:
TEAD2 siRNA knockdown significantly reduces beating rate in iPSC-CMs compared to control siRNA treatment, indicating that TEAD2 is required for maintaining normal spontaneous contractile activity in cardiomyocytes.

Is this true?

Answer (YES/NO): YES